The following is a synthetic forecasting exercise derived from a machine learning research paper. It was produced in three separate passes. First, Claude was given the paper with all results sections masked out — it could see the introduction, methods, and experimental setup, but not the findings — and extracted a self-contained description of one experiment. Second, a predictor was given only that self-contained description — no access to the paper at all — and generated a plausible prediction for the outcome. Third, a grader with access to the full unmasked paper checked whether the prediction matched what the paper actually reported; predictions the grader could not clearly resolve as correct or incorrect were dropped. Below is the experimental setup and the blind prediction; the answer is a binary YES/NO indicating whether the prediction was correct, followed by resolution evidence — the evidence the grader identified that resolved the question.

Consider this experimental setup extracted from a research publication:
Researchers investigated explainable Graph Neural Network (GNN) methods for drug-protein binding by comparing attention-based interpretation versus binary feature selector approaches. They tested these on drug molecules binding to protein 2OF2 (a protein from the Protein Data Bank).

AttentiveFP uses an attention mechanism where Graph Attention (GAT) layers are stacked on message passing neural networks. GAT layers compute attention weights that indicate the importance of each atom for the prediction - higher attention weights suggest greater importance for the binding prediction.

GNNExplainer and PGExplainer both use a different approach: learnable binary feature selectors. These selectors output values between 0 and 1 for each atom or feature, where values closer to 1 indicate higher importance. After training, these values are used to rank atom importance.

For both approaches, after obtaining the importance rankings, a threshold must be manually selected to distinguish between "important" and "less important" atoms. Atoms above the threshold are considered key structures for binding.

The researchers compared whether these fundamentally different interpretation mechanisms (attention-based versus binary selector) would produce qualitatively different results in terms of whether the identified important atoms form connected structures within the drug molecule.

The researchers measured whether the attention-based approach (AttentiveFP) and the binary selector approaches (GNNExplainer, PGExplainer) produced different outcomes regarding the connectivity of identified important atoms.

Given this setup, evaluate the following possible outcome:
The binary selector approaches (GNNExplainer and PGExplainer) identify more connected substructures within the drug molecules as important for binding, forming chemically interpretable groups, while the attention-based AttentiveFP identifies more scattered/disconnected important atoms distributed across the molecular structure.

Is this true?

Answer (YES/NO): NO